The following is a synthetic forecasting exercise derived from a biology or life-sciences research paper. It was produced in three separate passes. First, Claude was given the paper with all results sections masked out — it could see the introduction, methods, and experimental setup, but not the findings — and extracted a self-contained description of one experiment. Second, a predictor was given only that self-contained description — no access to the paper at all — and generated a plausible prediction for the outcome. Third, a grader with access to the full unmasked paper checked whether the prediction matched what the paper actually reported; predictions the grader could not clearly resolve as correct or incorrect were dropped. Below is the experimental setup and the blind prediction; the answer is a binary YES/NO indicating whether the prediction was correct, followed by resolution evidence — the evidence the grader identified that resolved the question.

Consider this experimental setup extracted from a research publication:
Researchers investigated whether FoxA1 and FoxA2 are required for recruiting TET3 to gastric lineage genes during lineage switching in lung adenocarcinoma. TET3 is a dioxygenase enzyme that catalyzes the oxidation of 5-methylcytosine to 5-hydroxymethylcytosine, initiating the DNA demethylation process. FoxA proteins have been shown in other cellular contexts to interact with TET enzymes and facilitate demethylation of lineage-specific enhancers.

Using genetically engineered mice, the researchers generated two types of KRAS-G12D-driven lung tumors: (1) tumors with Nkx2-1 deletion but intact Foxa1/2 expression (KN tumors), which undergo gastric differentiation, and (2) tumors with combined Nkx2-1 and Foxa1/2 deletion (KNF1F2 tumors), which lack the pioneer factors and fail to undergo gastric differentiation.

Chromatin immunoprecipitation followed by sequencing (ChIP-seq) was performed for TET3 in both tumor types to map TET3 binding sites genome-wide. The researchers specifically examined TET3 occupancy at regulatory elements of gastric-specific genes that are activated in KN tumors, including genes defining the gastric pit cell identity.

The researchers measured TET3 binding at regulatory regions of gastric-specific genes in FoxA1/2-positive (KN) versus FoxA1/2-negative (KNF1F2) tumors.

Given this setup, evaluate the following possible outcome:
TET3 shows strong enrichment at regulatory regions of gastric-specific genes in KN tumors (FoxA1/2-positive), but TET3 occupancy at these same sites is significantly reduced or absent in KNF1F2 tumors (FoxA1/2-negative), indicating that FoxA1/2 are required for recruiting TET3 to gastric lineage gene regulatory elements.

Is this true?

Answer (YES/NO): YES